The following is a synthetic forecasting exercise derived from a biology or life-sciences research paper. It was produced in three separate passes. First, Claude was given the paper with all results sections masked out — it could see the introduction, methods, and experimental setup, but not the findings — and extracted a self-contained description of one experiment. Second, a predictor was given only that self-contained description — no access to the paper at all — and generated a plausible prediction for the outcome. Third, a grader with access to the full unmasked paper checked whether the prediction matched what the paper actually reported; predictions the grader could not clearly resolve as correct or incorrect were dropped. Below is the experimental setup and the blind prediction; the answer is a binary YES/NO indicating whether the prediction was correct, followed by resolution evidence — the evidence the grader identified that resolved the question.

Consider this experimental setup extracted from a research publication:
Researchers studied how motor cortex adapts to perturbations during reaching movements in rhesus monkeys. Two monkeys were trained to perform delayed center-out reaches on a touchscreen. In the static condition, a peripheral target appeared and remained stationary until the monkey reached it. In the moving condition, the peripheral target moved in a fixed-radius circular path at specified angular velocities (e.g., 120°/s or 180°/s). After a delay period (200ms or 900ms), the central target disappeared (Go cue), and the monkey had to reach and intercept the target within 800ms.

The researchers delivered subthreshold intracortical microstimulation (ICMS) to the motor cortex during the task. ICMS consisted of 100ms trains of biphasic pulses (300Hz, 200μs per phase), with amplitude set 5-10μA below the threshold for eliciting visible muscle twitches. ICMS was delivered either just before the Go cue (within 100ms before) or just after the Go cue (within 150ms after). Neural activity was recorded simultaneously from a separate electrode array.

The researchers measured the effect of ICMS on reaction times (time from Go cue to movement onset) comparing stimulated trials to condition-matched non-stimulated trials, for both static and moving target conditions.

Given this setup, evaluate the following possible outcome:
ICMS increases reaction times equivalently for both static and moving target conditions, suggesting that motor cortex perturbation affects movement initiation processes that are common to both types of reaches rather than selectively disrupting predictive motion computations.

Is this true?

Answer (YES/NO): NO